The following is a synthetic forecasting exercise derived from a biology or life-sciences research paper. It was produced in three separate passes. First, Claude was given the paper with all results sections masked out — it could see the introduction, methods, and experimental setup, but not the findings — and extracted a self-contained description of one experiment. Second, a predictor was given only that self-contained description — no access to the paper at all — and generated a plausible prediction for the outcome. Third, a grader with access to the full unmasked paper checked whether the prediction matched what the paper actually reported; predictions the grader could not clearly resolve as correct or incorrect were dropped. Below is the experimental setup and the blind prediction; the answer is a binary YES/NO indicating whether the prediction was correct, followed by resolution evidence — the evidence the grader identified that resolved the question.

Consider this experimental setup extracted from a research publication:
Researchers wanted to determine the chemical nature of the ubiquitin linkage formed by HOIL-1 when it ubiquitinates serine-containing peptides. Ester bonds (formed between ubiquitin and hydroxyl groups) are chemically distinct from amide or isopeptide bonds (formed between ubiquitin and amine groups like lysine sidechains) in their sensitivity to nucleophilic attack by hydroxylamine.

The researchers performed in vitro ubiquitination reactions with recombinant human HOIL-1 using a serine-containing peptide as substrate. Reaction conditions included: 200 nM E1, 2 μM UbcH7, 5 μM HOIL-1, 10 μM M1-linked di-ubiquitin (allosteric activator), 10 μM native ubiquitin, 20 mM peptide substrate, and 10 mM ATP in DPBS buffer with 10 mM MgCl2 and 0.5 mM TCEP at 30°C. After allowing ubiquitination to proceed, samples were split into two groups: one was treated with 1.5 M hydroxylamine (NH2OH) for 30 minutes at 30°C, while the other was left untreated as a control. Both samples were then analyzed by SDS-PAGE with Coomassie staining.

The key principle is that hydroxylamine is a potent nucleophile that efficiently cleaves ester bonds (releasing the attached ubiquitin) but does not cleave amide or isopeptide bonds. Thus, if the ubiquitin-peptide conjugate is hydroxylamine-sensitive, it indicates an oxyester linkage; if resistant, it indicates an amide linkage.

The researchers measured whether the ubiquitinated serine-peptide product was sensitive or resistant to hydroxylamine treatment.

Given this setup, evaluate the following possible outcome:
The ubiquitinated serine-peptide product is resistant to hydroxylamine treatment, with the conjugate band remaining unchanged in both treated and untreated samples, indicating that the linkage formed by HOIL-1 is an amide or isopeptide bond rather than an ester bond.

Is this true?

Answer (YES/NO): NO